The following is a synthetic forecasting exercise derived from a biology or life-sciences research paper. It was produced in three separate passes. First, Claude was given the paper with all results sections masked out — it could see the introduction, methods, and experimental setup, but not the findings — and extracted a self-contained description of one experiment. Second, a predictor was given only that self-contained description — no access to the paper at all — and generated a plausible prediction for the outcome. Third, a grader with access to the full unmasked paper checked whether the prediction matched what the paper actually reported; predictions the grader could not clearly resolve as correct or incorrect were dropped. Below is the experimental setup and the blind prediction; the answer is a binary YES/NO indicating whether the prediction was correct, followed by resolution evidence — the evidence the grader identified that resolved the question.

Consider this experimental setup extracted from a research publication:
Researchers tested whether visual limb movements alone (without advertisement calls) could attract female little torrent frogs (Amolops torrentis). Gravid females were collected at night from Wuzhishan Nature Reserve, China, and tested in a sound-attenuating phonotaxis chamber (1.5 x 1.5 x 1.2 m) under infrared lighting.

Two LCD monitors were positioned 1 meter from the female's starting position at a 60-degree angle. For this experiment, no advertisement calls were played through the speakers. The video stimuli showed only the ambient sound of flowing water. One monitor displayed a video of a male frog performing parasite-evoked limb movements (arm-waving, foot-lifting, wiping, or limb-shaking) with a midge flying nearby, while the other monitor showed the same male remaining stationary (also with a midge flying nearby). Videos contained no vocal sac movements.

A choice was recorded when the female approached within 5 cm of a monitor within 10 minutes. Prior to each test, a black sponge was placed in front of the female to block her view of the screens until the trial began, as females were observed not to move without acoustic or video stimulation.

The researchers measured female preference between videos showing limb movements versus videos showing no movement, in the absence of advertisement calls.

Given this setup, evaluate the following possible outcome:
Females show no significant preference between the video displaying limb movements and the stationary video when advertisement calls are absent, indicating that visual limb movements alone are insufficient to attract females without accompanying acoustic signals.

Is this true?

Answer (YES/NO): YES